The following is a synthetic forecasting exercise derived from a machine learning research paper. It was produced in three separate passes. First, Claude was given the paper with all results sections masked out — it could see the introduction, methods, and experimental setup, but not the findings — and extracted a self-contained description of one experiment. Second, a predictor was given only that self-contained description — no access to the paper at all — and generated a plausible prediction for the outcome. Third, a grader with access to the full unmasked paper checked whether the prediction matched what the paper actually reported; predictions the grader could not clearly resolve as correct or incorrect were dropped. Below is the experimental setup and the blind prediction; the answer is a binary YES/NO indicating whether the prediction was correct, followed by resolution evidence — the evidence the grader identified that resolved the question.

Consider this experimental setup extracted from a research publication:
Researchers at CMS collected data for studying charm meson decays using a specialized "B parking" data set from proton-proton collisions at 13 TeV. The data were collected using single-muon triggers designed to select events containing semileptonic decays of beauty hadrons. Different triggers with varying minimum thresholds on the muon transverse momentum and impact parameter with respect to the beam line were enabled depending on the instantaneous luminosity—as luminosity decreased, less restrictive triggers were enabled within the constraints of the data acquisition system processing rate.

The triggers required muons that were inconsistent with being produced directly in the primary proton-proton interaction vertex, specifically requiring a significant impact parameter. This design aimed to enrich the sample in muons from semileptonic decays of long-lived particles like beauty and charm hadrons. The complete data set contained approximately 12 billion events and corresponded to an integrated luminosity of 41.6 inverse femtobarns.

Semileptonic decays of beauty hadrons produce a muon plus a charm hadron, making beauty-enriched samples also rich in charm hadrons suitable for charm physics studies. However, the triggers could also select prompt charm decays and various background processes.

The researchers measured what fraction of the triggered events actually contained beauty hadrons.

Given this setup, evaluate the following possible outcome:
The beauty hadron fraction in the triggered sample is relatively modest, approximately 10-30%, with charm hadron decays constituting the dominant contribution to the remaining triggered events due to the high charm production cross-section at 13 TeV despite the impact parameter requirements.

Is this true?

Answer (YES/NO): NO